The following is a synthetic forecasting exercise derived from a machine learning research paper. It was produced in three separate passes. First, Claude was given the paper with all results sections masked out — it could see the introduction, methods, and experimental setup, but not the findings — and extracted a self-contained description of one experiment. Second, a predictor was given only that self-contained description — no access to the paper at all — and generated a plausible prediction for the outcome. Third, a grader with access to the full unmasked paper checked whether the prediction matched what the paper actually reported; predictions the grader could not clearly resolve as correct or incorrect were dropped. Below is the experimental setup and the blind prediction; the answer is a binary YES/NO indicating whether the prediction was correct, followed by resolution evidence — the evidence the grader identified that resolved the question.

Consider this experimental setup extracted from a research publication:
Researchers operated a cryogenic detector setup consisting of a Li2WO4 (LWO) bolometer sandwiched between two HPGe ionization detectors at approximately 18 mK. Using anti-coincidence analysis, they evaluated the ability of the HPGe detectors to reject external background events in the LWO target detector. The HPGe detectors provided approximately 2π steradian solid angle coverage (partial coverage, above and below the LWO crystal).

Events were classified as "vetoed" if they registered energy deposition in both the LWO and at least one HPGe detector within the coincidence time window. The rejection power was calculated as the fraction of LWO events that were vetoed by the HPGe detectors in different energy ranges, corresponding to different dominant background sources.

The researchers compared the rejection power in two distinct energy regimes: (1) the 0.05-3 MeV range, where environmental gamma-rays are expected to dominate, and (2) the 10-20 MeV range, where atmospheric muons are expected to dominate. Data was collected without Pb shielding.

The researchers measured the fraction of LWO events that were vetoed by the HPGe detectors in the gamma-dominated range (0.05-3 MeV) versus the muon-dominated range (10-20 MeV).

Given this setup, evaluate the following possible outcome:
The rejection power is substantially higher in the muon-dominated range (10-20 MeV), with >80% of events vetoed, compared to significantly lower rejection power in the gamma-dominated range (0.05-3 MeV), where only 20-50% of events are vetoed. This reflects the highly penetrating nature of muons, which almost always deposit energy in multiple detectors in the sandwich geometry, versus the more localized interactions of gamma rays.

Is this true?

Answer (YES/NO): NO